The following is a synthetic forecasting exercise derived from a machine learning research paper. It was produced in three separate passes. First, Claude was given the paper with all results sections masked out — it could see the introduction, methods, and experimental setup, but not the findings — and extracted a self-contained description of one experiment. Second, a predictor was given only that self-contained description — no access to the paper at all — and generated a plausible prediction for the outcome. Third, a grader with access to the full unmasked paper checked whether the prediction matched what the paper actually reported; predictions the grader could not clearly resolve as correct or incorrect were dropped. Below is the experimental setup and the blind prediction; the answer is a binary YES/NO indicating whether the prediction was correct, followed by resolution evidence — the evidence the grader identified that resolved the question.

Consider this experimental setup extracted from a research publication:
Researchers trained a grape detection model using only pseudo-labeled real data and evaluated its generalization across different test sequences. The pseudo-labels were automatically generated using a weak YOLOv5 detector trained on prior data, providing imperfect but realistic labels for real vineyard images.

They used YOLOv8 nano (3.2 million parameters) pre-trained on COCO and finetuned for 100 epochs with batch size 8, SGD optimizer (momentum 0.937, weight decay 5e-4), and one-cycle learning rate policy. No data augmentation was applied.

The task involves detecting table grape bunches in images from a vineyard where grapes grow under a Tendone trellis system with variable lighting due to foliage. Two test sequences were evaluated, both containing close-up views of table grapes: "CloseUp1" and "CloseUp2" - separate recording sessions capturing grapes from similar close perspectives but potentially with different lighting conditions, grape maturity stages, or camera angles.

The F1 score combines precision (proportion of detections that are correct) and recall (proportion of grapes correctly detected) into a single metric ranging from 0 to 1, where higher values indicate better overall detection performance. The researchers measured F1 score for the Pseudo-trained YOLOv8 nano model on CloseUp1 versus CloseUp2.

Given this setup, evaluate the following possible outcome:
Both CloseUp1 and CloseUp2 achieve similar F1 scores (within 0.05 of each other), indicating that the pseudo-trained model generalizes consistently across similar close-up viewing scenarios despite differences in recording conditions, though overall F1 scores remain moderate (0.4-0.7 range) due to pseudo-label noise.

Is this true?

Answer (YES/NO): NO